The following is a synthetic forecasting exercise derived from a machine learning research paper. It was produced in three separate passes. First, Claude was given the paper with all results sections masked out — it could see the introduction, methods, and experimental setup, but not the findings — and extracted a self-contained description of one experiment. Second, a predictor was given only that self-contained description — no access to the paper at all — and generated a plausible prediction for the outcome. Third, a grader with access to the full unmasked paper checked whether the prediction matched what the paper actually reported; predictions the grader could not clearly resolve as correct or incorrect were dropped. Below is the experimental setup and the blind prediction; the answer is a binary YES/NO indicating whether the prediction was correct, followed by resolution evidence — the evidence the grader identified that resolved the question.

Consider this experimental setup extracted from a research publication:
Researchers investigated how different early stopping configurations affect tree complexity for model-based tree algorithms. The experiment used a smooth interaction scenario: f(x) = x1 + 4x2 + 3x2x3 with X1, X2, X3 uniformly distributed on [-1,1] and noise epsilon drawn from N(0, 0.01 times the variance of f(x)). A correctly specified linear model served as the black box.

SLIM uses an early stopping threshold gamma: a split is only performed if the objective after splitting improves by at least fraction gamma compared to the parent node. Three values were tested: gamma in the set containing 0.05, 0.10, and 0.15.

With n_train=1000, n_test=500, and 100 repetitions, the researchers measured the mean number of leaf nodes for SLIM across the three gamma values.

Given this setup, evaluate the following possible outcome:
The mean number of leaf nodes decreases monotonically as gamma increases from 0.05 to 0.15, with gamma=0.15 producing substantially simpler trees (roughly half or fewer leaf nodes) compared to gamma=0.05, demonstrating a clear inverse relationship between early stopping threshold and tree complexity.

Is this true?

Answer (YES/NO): YES